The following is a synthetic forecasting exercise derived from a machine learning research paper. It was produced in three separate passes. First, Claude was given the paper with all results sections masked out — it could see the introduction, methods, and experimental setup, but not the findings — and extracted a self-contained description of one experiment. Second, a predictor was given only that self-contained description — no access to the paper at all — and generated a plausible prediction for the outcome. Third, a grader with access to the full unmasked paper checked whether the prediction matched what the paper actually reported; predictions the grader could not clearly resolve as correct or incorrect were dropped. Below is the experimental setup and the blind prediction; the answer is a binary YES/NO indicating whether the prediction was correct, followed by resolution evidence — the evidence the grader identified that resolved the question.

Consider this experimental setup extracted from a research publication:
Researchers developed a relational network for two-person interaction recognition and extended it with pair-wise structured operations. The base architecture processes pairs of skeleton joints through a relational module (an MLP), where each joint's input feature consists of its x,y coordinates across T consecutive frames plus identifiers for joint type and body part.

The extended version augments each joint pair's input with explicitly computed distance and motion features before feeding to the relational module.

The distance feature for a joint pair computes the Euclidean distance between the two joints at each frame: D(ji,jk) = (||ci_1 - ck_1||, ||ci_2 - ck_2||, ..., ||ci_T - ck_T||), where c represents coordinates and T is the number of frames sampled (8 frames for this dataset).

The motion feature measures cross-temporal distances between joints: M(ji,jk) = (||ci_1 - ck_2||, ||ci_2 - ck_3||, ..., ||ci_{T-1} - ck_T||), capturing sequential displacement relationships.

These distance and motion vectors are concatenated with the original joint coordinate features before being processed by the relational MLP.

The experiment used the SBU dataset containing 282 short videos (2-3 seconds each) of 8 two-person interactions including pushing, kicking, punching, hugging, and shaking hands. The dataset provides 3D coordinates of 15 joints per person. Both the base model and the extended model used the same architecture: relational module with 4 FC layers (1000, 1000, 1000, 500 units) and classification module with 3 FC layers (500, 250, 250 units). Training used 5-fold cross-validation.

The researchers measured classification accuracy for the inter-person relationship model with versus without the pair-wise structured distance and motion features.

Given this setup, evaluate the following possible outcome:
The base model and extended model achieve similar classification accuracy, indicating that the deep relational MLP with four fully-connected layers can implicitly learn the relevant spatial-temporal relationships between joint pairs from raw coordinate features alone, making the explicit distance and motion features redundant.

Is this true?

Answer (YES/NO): NO